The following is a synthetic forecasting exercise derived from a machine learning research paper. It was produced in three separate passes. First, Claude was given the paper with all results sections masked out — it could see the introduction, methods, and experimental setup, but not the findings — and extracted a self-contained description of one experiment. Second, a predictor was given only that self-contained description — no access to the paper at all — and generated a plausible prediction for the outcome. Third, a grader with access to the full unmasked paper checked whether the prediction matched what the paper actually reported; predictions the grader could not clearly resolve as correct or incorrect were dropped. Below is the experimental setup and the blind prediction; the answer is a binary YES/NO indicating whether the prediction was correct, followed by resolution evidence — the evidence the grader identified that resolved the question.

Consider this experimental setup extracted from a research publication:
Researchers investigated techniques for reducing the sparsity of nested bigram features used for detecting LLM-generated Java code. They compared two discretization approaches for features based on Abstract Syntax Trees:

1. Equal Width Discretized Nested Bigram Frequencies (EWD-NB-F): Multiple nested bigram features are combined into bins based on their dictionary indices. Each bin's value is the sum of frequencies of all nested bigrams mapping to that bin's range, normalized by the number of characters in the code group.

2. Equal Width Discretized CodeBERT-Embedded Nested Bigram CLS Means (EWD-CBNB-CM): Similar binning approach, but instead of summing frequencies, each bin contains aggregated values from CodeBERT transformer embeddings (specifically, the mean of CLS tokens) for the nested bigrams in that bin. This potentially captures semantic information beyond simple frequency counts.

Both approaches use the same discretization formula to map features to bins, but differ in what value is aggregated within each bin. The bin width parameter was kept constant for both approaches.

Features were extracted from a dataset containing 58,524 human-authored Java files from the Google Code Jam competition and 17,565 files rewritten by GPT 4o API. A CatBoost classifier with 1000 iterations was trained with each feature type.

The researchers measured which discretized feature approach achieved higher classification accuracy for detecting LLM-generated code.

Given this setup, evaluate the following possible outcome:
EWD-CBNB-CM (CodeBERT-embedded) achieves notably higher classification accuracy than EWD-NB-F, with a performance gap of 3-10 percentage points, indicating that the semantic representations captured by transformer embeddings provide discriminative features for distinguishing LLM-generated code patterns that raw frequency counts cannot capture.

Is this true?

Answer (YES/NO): NO